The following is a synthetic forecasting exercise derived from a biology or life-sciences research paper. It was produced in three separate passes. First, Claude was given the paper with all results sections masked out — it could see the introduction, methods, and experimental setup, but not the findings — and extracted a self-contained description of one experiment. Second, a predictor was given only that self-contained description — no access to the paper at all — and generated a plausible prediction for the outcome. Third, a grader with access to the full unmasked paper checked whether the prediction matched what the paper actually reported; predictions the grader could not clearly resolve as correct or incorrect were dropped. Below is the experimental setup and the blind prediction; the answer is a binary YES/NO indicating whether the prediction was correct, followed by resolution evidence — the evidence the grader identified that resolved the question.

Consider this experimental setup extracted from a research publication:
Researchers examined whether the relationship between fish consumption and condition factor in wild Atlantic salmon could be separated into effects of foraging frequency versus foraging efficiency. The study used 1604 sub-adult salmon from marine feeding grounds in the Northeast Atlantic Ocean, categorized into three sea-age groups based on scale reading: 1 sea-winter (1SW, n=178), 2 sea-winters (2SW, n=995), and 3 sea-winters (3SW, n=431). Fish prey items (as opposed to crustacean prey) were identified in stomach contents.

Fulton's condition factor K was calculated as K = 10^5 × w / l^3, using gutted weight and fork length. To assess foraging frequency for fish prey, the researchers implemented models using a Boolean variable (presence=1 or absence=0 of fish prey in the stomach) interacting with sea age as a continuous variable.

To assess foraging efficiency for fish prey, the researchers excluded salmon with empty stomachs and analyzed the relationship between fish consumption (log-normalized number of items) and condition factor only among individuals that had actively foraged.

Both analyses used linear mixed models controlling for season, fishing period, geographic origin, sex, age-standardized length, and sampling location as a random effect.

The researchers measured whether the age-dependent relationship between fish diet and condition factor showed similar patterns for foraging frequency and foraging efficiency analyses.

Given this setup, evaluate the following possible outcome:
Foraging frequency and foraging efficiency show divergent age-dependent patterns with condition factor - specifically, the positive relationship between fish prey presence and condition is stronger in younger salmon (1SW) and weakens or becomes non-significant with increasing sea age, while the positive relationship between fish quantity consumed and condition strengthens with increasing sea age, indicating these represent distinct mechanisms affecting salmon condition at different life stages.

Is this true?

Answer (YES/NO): NO